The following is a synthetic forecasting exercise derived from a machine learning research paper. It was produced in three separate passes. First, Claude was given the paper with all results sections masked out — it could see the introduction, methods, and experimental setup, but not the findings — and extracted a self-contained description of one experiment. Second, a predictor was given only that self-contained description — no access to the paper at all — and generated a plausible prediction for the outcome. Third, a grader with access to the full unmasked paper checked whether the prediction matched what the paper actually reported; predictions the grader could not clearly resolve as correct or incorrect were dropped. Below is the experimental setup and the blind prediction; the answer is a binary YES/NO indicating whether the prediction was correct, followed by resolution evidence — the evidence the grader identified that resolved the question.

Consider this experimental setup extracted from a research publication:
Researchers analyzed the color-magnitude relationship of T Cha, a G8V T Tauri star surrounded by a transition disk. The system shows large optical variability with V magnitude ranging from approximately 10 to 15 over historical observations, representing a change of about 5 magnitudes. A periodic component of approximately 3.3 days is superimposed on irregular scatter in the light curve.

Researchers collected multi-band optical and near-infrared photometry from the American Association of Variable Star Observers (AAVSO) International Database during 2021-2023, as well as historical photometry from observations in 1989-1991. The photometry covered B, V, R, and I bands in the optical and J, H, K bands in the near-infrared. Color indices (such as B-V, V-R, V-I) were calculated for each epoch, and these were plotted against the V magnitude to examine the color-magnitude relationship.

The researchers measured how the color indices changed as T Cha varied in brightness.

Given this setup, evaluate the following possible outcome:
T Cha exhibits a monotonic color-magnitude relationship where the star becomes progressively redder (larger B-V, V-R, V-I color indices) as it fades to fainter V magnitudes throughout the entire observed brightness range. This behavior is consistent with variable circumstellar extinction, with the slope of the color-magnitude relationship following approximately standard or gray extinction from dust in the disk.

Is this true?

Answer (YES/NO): YES